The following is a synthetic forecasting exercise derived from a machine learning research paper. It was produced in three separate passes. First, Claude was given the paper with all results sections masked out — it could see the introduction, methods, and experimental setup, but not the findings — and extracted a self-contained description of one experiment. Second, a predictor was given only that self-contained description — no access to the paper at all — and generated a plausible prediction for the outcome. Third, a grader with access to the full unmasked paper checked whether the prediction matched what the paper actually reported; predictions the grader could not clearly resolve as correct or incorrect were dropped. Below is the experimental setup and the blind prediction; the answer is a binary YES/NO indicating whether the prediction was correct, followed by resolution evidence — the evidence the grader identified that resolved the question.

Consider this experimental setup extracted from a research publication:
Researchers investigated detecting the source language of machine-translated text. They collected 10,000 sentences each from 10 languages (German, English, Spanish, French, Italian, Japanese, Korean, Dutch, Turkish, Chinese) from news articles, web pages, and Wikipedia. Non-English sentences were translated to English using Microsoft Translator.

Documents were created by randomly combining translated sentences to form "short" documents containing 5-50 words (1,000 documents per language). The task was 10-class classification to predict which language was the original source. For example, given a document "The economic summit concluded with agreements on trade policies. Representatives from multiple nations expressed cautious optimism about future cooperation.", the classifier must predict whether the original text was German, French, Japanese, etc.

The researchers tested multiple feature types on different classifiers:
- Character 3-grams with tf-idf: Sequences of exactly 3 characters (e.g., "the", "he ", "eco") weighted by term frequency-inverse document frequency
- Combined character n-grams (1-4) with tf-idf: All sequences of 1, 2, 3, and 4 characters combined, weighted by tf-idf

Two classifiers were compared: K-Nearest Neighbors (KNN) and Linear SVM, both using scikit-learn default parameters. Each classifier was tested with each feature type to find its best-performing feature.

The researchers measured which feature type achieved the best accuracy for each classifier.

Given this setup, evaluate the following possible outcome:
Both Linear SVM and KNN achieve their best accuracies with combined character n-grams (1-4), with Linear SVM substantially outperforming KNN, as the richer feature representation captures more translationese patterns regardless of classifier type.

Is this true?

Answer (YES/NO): NO